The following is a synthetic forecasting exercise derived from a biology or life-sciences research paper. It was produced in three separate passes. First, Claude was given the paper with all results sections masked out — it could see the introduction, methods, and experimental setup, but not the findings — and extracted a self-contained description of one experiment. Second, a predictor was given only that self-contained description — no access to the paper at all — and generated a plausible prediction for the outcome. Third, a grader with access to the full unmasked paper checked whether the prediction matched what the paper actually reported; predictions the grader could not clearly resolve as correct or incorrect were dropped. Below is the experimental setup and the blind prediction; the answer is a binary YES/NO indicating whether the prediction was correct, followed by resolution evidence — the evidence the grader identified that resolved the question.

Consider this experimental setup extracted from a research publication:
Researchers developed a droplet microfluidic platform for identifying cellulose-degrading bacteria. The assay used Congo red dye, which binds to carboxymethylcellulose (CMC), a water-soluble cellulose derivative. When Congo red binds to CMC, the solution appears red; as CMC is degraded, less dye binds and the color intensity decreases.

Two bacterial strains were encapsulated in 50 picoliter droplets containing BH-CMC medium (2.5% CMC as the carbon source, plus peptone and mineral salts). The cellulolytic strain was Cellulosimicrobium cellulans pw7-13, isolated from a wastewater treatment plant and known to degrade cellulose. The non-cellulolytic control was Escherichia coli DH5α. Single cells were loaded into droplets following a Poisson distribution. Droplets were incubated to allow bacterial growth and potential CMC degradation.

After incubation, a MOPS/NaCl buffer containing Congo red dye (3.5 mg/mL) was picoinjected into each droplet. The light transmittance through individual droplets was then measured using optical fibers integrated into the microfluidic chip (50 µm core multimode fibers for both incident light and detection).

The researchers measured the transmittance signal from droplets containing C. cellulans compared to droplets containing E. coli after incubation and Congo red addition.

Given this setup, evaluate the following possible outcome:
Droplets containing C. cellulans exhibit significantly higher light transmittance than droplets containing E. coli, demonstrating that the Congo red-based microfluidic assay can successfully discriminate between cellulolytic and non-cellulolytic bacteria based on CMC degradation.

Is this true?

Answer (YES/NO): YES